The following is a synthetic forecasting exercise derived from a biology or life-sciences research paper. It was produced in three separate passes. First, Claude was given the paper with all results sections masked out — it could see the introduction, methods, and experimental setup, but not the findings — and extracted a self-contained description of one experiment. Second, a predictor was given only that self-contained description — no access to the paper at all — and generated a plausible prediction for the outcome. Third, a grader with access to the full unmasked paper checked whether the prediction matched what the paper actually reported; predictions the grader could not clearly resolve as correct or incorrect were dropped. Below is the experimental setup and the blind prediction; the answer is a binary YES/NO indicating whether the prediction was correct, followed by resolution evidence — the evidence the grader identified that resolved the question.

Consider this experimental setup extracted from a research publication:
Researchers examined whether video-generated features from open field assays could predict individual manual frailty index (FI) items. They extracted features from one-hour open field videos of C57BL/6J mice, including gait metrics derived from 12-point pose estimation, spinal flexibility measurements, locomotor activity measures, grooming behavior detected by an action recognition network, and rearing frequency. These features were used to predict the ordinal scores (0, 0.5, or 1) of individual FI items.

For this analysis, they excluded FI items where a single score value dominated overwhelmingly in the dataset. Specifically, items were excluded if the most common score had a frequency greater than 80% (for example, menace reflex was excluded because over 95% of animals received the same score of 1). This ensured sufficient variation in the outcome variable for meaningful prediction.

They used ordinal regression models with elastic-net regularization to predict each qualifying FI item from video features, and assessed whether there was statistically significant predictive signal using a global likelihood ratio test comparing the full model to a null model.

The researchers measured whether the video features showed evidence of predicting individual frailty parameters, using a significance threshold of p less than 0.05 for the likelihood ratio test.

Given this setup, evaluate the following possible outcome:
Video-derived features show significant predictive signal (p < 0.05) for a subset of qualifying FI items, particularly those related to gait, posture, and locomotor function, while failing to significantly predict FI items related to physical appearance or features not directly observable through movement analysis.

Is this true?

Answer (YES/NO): NO